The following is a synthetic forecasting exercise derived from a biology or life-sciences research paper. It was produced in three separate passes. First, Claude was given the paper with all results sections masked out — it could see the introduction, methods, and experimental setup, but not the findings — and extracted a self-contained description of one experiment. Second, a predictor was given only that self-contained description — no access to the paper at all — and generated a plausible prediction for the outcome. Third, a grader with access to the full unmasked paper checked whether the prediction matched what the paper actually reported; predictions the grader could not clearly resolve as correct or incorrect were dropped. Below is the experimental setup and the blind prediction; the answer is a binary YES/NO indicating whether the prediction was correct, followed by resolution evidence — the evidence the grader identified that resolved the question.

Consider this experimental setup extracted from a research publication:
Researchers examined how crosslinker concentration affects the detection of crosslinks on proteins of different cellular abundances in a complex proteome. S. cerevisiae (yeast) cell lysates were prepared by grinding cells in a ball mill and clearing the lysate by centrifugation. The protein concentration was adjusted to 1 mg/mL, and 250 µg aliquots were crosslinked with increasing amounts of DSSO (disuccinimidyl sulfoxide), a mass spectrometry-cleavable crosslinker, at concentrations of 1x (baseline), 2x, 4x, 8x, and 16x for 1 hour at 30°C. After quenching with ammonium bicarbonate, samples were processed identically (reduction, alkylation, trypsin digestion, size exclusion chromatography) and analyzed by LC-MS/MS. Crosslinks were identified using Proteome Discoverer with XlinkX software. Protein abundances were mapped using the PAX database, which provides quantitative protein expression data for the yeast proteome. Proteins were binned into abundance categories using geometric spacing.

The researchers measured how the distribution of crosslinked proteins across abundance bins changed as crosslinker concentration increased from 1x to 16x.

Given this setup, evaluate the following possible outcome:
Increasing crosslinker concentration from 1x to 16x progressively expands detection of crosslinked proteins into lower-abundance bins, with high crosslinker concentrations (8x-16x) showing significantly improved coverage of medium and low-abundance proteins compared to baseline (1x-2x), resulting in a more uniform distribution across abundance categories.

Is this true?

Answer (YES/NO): NO